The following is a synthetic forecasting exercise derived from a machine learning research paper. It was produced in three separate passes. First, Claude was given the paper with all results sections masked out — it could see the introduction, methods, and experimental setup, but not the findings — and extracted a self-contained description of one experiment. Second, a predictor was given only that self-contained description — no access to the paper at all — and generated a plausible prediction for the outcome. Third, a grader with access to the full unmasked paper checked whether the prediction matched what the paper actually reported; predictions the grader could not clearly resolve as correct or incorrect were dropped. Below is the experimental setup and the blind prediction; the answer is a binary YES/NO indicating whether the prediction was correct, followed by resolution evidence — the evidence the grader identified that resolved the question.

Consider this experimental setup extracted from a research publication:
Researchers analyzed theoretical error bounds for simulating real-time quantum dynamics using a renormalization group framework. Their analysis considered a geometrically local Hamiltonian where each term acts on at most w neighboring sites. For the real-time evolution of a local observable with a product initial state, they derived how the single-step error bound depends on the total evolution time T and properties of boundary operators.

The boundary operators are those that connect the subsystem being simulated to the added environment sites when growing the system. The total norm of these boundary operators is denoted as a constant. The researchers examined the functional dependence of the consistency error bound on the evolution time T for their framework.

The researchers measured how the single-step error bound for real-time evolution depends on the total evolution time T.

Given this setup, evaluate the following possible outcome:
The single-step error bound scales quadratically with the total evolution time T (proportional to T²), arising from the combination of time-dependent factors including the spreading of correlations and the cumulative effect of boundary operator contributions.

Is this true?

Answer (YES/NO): NO